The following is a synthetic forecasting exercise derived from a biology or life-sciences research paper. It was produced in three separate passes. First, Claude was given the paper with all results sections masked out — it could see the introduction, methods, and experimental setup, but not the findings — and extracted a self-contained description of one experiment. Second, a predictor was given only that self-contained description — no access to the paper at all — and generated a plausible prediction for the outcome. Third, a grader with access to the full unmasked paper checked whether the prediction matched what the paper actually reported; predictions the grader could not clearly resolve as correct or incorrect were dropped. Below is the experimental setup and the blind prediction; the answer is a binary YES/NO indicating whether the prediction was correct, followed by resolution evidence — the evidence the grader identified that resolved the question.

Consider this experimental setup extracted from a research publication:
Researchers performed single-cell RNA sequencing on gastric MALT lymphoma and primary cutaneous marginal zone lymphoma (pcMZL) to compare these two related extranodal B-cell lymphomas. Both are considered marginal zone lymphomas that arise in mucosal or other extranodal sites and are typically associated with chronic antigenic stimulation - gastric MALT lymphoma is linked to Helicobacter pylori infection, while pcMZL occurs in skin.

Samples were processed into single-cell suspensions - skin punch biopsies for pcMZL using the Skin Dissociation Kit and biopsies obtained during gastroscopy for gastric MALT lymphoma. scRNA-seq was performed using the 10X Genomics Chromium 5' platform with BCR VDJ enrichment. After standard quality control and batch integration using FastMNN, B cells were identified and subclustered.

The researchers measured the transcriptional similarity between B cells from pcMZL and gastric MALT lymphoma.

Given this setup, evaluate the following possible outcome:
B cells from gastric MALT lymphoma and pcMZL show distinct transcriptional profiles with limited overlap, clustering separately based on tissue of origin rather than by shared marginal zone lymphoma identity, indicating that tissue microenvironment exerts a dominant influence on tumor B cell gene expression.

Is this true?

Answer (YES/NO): YES